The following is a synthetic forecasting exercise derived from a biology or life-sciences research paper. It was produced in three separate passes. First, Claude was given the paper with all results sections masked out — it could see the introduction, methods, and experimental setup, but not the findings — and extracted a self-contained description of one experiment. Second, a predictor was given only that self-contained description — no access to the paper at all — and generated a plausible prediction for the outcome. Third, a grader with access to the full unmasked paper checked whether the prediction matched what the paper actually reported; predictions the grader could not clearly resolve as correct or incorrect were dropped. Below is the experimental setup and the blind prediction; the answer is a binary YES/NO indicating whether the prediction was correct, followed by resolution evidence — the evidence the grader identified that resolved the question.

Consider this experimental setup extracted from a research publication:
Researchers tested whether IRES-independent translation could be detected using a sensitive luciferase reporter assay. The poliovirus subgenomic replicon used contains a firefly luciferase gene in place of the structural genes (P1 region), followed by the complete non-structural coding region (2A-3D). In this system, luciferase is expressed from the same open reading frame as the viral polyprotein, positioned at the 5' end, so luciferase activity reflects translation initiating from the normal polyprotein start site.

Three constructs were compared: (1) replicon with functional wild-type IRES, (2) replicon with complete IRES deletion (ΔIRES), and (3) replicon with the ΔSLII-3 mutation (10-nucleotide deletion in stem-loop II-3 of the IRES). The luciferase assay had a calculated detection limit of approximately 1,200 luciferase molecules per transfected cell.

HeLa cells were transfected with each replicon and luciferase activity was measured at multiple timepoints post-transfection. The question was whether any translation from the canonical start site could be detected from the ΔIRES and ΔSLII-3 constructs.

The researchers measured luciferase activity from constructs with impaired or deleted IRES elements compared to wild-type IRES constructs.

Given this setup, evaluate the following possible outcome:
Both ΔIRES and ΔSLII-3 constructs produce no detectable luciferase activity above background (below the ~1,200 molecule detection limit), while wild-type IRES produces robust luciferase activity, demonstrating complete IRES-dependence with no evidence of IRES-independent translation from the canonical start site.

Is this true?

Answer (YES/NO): YES